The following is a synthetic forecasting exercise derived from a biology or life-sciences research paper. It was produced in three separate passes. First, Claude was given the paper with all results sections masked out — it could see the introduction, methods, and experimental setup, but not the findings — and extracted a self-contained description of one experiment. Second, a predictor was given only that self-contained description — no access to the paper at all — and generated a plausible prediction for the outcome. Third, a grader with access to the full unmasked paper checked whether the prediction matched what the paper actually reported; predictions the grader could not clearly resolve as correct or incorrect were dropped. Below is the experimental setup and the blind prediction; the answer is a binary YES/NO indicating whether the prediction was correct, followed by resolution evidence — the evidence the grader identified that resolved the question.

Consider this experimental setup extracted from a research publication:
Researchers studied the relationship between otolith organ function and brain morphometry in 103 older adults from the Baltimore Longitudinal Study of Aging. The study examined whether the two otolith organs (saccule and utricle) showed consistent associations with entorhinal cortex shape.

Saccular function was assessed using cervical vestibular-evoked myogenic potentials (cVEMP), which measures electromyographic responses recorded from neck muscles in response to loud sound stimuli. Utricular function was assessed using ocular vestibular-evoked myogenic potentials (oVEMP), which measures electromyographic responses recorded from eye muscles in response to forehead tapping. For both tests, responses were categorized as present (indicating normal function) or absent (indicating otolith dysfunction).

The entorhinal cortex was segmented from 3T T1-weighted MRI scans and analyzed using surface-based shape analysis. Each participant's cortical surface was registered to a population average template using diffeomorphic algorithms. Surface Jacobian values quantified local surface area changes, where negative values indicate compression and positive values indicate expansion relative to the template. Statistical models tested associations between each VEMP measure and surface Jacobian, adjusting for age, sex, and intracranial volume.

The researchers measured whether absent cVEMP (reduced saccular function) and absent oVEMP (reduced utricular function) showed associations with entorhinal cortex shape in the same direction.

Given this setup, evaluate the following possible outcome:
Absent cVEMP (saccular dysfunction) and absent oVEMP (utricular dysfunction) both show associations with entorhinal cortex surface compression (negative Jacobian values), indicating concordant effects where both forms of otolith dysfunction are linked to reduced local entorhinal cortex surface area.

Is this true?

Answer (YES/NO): NO